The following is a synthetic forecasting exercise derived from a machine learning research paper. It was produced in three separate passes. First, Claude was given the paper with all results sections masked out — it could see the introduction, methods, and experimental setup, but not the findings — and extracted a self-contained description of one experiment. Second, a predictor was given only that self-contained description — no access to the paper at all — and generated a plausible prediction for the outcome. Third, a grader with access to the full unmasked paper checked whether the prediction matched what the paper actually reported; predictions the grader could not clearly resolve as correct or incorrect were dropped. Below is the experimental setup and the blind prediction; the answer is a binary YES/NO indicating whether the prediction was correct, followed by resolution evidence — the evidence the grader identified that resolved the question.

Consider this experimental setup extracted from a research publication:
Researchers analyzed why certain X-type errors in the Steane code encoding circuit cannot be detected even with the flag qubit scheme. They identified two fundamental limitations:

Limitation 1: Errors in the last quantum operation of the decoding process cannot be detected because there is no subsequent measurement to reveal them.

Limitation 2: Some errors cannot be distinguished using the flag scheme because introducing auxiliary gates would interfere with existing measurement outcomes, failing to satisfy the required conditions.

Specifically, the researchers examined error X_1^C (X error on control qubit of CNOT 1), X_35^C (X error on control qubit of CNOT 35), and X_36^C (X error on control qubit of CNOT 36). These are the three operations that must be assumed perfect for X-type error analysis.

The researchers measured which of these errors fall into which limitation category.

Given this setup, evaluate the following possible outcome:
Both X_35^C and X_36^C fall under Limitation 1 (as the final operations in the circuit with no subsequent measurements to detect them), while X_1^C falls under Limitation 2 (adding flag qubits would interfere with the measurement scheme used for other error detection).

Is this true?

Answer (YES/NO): NO